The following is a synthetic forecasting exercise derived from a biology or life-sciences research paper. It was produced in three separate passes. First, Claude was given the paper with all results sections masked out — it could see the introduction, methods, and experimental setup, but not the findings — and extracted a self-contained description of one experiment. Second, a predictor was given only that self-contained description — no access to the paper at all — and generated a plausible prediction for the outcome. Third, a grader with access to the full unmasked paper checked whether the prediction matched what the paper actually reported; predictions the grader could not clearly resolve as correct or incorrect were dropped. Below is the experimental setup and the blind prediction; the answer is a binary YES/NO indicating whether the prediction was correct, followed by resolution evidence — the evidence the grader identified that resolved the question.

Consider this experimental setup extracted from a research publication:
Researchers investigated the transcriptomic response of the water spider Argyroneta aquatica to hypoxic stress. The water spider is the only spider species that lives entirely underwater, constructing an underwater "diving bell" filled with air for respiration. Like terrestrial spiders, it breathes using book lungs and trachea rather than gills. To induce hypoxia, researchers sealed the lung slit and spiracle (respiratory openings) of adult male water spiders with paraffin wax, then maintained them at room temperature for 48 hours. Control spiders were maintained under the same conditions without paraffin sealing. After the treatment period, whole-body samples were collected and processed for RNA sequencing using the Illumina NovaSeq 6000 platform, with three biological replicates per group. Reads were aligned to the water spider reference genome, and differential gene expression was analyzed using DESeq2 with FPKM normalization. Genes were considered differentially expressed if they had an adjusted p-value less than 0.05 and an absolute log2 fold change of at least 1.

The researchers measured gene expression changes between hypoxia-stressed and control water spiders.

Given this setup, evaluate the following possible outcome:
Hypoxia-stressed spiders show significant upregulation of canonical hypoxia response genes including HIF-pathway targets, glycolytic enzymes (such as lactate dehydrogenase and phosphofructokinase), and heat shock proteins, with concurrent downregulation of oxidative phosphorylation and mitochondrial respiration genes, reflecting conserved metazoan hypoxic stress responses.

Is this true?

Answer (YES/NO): NO